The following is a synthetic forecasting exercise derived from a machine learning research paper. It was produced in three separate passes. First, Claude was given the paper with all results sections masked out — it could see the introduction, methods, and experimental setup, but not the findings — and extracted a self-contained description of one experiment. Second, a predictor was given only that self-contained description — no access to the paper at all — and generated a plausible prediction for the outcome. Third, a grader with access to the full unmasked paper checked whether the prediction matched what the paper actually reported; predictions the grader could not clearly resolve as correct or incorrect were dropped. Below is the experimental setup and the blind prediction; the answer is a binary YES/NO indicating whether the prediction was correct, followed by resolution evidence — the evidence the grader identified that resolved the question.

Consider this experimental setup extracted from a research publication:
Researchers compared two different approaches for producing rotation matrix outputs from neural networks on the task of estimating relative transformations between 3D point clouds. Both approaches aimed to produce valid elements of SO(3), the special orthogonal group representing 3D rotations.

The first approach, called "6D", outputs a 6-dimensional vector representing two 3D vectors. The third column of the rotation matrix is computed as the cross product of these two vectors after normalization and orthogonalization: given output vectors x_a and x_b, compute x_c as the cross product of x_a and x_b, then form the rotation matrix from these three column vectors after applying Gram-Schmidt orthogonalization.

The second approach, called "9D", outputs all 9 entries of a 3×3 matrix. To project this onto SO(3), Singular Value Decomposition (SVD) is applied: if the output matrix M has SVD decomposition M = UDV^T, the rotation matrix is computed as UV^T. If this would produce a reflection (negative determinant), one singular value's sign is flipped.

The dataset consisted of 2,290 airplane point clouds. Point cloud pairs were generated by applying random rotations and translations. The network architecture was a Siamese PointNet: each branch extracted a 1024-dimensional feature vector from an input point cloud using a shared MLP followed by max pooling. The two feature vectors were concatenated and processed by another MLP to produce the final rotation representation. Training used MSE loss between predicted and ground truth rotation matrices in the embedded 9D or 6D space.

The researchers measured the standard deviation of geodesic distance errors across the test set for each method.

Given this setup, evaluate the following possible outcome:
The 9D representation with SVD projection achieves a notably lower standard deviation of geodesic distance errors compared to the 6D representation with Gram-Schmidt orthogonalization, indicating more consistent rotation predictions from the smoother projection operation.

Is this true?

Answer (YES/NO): NO